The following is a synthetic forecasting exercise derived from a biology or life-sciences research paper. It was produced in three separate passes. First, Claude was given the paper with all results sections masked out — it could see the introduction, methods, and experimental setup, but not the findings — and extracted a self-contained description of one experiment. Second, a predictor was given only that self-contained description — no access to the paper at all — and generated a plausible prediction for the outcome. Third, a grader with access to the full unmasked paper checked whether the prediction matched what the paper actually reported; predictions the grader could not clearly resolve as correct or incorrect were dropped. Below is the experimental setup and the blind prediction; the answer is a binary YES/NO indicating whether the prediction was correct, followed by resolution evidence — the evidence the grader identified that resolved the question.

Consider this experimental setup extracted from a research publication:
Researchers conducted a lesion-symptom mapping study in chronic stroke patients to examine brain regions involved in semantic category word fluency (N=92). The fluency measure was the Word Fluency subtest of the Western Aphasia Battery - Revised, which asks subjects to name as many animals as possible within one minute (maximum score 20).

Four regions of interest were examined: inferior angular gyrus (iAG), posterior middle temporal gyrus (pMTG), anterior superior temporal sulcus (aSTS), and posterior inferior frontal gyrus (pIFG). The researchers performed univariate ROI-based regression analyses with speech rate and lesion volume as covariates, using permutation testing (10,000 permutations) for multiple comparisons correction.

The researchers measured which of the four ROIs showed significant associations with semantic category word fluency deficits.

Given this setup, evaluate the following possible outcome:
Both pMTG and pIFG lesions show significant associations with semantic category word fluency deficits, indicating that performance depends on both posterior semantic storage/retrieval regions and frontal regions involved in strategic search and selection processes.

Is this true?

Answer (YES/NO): NO